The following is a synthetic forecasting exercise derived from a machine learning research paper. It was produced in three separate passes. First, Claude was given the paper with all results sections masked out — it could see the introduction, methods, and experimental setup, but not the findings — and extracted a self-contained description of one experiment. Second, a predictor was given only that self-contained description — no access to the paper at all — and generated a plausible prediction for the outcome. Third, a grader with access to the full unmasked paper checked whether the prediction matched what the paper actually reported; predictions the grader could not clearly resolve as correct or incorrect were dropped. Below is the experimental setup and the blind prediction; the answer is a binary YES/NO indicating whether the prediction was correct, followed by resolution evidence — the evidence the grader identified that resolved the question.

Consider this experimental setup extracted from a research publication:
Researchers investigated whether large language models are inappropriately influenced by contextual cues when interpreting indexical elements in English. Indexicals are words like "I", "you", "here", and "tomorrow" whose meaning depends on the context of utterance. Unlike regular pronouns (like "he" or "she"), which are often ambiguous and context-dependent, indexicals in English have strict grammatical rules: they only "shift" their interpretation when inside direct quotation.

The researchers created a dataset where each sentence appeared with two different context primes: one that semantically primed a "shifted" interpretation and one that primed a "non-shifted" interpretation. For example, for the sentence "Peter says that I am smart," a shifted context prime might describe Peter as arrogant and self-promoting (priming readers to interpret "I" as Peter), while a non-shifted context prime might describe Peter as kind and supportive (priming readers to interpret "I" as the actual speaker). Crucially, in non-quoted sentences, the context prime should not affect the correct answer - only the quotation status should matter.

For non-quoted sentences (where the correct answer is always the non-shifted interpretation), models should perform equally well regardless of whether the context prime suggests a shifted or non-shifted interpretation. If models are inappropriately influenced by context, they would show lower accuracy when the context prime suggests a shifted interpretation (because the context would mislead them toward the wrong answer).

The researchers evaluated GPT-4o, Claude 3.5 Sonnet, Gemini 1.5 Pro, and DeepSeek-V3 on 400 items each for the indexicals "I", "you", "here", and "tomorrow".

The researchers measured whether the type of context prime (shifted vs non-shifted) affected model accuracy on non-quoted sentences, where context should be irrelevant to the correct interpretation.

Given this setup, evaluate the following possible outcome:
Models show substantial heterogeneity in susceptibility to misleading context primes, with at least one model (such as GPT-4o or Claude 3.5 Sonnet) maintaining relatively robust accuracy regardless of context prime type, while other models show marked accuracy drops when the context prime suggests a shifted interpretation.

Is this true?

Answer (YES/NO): NO